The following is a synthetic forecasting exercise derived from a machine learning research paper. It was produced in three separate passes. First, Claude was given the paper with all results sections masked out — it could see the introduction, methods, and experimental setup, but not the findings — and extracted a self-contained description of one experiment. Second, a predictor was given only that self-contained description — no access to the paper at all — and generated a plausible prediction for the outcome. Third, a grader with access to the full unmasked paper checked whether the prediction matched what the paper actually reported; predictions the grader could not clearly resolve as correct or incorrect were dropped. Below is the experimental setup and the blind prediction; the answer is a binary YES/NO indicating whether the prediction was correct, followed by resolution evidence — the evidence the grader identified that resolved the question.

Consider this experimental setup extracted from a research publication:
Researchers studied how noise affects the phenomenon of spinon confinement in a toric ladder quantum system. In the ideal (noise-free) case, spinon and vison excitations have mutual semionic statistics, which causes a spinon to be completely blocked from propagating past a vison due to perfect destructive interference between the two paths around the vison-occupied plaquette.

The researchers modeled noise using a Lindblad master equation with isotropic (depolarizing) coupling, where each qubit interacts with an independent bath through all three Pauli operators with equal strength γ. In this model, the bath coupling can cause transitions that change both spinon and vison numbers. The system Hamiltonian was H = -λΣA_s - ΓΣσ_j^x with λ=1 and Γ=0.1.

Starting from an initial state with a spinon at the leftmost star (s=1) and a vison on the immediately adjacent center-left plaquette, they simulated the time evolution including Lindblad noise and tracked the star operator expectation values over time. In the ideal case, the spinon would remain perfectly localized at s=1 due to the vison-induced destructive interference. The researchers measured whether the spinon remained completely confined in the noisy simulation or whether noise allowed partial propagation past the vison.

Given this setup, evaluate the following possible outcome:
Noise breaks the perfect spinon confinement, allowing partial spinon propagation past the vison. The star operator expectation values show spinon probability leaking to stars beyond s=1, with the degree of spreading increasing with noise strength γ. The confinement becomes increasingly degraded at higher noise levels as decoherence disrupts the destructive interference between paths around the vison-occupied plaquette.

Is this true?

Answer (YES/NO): NO